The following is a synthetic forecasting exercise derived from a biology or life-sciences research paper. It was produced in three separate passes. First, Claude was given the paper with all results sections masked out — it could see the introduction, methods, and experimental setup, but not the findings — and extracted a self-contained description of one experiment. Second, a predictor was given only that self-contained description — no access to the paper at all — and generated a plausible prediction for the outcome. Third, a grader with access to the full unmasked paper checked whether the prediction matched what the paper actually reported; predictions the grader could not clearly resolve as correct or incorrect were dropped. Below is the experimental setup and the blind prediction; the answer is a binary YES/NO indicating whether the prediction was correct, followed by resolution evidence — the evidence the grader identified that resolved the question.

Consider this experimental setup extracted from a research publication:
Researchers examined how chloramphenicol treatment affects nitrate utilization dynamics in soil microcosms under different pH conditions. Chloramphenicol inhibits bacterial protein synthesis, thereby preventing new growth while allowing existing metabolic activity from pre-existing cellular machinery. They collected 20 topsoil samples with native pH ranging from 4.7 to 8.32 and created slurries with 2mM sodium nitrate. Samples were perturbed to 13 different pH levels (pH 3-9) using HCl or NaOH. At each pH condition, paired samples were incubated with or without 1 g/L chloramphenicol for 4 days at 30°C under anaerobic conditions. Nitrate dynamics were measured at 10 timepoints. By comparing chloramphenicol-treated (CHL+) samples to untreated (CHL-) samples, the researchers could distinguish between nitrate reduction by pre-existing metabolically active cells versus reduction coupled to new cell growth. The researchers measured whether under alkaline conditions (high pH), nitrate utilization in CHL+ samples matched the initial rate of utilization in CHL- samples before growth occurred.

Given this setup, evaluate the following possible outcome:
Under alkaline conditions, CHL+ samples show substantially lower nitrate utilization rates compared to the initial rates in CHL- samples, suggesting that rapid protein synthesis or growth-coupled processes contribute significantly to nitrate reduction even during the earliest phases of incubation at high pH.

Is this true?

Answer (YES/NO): NO